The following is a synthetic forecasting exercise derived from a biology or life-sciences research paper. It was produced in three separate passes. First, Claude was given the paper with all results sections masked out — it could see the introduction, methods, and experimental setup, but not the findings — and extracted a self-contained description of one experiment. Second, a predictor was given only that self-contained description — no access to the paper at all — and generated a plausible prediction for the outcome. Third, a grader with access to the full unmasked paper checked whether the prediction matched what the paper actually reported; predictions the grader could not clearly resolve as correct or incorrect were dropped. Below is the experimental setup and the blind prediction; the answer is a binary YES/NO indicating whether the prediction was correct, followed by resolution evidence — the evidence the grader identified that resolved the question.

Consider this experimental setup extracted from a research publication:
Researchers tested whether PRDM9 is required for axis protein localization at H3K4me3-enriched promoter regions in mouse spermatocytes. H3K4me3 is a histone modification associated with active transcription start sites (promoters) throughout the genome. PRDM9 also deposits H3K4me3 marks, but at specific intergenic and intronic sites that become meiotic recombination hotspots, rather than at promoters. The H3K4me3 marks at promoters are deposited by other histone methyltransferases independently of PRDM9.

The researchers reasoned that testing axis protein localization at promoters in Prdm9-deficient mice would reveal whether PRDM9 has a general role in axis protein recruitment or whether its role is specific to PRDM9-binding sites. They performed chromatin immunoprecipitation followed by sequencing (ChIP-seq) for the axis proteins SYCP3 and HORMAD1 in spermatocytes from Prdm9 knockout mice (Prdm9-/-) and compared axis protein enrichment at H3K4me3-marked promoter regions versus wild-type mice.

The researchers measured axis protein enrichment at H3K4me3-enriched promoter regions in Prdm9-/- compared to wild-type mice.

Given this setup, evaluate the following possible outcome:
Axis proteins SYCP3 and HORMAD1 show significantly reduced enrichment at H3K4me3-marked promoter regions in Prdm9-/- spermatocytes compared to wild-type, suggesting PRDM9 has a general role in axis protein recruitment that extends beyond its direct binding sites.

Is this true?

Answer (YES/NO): NO